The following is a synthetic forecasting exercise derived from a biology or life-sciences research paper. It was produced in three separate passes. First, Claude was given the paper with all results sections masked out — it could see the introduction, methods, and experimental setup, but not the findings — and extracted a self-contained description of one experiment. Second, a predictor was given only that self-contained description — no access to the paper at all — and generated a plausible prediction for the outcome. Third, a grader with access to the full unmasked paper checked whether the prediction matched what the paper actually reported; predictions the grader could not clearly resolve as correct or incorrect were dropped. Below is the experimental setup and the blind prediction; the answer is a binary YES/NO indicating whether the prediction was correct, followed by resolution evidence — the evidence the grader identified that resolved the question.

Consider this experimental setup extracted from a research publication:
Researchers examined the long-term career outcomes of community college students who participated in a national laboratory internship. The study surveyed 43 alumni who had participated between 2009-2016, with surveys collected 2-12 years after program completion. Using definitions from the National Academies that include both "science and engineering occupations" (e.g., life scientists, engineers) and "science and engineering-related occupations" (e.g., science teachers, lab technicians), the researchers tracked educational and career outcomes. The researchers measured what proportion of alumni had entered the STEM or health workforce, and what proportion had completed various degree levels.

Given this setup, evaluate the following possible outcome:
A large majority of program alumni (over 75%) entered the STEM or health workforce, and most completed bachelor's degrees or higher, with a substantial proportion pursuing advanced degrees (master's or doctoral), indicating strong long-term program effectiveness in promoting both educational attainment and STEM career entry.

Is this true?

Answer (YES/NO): YES